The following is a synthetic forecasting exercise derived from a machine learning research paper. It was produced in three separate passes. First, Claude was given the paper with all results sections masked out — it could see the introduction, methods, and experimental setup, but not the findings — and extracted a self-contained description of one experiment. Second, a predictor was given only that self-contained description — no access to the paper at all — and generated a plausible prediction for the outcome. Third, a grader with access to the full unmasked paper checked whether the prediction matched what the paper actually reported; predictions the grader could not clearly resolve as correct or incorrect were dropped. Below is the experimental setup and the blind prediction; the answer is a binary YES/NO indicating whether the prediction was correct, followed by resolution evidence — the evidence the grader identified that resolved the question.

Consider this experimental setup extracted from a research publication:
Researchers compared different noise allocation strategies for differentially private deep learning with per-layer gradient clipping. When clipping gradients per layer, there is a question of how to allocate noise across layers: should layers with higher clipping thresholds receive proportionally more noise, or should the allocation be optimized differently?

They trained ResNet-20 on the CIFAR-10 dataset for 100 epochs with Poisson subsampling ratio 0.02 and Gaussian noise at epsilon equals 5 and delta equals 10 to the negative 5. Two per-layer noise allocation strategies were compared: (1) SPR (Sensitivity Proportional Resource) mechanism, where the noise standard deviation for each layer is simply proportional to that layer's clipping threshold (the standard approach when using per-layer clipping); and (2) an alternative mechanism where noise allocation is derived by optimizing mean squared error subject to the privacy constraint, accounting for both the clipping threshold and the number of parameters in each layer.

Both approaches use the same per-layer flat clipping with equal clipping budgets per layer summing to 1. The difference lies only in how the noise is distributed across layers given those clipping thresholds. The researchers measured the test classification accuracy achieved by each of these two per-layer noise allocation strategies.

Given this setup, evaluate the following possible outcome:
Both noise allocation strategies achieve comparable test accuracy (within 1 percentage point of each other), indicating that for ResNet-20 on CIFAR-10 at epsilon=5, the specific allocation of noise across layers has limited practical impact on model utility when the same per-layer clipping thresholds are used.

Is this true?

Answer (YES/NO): NO